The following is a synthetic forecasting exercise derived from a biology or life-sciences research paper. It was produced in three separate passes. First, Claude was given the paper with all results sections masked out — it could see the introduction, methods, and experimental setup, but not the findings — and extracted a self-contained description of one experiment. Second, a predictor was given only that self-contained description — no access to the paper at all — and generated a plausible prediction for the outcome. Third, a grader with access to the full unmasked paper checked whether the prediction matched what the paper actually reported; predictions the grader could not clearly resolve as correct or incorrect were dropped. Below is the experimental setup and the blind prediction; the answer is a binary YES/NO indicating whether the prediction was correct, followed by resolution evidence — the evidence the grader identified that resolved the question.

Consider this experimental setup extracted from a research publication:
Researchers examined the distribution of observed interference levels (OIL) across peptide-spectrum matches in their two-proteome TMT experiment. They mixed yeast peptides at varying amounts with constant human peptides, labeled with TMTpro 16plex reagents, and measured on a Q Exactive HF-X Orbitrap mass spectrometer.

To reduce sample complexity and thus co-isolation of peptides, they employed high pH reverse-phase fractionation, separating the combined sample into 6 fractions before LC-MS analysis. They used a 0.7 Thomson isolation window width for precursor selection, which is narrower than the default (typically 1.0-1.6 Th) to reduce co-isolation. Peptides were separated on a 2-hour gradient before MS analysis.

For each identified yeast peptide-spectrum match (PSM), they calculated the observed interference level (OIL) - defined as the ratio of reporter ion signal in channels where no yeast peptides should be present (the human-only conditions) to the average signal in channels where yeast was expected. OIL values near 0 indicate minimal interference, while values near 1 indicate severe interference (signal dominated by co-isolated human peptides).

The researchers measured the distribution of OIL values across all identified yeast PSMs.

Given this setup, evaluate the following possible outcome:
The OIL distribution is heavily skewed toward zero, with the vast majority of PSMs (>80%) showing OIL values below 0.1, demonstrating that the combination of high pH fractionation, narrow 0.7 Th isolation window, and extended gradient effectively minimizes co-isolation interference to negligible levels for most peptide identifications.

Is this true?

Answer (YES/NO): NO